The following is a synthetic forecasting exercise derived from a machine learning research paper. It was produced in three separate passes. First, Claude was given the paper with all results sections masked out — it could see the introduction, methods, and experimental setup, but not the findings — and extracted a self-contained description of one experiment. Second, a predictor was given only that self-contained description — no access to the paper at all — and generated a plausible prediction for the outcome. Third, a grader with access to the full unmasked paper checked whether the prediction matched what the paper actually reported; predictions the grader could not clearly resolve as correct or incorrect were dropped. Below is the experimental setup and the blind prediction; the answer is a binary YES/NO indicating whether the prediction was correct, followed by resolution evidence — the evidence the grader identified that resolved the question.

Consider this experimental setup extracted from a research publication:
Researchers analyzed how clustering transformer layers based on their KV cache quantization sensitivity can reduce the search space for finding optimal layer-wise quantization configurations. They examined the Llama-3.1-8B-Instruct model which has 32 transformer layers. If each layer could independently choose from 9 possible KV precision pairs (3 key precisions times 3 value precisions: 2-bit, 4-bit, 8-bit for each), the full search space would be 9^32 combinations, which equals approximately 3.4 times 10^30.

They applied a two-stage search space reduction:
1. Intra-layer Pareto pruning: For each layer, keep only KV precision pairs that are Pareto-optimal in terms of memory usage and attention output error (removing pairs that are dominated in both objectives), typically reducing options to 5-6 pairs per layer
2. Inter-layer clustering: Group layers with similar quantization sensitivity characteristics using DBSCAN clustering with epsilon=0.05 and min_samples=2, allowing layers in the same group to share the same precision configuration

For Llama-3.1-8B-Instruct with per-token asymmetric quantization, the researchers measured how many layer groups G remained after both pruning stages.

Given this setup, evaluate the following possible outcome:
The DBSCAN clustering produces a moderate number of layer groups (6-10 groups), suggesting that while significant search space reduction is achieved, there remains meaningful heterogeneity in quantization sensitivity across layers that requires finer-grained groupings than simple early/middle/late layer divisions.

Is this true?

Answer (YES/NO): YES